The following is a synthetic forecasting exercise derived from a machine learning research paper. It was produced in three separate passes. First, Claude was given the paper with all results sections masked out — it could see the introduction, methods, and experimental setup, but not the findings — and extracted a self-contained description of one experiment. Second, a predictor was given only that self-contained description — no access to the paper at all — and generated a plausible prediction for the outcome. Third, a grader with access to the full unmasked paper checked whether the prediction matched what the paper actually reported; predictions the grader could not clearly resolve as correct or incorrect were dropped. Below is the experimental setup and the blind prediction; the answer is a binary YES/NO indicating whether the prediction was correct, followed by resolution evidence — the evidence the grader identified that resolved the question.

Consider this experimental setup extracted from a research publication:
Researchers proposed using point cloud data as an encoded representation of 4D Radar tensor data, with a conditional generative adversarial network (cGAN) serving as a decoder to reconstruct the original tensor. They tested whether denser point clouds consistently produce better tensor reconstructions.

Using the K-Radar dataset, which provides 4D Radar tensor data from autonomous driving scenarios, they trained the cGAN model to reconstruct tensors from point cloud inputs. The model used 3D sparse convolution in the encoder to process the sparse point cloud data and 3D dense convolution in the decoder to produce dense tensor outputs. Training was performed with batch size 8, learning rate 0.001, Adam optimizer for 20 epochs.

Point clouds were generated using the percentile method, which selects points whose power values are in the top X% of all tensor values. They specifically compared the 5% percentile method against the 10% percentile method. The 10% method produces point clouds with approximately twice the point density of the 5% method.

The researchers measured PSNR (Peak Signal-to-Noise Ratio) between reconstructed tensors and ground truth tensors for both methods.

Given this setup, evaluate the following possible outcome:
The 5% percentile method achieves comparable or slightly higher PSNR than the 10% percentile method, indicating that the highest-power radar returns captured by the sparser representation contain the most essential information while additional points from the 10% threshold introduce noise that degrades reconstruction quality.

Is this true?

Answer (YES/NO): NO